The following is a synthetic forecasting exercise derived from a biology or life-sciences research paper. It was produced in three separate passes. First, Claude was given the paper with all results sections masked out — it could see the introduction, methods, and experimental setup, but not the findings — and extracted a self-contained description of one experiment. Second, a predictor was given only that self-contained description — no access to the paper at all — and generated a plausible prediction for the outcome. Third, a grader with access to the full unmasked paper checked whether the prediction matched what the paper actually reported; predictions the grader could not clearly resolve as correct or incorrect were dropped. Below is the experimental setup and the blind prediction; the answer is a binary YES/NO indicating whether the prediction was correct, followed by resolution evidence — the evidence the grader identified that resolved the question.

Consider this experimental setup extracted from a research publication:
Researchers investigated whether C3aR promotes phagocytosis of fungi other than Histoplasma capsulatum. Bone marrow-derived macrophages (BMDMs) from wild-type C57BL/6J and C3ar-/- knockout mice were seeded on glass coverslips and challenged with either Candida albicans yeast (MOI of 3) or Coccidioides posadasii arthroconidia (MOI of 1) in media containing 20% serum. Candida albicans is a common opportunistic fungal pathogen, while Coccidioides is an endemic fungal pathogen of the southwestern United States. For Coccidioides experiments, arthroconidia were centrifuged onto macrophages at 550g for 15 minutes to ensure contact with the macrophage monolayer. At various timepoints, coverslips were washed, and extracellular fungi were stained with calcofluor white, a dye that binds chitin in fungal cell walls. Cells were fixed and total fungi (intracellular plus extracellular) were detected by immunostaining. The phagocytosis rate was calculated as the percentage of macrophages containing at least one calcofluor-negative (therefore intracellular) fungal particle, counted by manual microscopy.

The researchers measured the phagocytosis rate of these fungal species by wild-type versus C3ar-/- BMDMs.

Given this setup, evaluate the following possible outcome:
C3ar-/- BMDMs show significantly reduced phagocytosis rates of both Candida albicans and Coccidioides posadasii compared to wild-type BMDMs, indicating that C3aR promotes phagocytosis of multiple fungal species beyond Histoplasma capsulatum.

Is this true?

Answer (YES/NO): YES